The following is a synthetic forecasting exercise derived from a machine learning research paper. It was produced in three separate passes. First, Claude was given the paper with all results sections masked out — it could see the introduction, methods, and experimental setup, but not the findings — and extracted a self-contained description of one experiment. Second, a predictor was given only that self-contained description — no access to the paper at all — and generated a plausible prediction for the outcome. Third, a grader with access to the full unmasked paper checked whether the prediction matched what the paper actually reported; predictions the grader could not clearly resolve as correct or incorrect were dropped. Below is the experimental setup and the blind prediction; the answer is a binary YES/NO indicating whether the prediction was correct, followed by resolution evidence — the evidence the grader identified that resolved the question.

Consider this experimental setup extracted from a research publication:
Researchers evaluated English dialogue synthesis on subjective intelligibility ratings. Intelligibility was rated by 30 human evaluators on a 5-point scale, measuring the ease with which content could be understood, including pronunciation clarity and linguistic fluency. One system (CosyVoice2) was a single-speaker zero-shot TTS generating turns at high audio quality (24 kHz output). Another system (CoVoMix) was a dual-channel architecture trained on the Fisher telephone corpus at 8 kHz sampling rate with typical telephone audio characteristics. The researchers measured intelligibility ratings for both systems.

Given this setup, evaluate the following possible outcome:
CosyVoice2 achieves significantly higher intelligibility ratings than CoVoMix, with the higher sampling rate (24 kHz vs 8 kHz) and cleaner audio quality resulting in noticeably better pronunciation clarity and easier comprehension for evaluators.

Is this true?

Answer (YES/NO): YES